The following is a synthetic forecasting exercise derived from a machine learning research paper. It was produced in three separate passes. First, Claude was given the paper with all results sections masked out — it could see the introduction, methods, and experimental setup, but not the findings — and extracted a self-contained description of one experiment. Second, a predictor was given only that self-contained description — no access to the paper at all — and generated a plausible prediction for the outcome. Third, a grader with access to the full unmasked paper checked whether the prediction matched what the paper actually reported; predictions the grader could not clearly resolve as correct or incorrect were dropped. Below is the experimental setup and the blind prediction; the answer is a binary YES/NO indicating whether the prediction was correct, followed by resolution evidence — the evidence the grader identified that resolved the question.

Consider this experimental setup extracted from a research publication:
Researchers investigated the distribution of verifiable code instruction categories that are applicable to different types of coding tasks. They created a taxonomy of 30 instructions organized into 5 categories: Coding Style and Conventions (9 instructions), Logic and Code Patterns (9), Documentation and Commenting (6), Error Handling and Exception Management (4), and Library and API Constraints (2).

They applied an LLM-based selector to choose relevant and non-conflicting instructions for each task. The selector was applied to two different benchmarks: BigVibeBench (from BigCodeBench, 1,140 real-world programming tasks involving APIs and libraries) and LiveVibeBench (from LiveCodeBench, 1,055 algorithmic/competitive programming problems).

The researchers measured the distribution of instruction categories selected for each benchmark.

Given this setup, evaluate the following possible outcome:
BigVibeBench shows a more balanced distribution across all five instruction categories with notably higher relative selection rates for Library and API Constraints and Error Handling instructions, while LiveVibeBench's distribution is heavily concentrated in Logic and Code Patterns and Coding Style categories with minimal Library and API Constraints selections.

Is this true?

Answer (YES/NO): YES